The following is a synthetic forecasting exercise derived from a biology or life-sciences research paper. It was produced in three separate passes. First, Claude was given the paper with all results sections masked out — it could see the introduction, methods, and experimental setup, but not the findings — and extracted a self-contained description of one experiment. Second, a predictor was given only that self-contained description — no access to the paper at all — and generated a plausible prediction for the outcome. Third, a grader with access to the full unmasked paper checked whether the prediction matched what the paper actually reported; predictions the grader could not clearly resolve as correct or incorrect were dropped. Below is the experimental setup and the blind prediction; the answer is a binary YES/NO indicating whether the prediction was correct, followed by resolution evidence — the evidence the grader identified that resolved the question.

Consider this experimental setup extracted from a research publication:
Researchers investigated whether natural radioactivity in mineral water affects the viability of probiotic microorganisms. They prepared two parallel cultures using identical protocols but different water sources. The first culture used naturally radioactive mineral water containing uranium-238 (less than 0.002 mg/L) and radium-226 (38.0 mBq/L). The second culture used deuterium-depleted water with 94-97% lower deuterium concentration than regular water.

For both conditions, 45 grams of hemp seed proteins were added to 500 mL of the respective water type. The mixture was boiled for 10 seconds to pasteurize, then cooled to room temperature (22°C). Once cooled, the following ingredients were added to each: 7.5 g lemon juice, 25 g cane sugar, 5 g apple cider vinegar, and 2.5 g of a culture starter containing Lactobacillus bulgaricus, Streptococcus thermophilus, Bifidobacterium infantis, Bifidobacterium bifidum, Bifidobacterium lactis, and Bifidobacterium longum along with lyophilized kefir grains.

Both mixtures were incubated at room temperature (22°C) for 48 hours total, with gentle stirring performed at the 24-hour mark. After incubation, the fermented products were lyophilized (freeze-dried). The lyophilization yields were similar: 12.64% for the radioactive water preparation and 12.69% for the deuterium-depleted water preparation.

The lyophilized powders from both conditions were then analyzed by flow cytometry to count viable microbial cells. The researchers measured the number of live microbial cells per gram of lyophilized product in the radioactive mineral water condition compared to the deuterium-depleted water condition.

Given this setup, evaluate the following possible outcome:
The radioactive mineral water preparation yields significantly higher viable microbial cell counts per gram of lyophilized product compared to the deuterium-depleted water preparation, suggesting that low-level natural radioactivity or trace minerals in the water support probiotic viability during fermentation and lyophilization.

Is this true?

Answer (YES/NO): YES